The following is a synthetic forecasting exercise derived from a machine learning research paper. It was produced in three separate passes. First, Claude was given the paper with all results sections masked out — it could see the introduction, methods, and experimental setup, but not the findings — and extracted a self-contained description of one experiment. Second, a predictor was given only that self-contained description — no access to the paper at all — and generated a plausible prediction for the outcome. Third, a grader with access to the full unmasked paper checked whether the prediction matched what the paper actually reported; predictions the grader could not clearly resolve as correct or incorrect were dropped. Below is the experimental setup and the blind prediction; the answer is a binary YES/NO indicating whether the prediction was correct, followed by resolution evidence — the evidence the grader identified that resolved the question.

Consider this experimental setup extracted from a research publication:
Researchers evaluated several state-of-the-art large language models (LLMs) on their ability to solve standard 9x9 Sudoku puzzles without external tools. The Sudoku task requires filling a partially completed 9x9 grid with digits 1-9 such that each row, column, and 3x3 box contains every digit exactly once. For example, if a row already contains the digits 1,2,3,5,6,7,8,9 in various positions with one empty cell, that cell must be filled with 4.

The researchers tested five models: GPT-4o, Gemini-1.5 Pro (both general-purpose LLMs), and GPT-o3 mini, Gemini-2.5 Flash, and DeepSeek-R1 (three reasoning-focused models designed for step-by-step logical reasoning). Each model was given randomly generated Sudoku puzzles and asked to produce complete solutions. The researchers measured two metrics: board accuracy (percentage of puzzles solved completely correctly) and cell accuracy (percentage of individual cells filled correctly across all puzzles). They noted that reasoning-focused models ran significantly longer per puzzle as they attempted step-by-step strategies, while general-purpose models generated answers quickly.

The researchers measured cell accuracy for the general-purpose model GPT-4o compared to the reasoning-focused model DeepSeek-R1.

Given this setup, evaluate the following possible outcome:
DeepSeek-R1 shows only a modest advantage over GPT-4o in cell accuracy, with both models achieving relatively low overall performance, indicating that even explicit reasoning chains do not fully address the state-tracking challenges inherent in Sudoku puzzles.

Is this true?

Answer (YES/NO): NO